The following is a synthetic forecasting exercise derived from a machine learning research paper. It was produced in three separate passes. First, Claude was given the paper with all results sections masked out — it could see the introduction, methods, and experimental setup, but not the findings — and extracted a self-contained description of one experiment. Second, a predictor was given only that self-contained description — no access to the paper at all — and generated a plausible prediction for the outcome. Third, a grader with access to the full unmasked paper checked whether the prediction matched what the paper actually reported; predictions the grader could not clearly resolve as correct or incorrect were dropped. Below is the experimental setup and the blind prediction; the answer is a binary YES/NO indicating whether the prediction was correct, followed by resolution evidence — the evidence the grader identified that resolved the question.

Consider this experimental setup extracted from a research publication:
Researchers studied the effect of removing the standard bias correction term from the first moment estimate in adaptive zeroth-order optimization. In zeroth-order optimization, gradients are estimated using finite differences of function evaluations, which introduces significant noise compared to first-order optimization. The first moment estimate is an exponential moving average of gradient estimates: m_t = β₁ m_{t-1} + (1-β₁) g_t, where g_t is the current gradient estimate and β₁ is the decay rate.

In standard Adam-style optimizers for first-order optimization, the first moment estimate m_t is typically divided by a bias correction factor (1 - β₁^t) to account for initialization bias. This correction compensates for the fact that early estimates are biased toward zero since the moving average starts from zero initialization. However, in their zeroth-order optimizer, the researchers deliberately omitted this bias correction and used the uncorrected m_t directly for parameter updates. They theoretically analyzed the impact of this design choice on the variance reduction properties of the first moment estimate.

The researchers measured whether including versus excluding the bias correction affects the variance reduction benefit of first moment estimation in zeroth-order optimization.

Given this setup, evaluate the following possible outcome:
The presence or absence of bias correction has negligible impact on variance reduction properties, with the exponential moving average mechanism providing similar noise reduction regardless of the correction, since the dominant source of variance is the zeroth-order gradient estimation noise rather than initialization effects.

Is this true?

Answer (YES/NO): NO